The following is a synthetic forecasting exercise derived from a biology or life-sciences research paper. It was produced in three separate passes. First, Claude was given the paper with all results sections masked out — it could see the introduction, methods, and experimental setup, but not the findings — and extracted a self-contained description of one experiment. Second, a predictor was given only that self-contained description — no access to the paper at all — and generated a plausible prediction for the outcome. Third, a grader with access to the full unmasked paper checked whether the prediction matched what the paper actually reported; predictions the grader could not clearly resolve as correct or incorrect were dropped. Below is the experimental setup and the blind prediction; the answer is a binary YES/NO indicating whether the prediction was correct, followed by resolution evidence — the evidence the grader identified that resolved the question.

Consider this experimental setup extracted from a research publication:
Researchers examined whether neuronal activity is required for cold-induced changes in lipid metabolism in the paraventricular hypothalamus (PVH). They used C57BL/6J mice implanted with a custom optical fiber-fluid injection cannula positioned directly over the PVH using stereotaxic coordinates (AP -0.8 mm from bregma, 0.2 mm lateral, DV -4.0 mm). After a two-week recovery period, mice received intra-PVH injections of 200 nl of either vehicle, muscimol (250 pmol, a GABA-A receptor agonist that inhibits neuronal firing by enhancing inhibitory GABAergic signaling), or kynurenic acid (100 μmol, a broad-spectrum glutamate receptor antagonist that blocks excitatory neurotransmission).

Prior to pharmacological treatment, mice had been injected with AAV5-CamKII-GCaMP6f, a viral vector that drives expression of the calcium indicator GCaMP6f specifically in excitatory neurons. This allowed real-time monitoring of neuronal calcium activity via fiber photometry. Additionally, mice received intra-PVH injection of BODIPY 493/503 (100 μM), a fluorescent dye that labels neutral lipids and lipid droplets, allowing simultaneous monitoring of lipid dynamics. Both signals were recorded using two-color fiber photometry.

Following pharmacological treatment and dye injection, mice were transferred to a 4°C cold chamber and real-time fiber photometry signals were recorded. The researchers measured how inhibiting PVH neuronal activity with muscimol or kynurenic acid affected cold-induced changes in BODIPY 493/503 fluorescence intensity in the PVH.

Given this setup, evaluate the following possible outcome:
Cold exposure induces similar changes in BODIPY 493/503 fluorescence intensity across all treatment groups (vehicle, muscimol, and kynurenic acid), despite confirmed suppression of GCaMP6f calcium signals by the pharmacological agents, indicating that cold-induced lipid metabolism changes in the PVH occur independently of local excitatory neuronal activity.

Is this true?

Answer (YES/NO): NO